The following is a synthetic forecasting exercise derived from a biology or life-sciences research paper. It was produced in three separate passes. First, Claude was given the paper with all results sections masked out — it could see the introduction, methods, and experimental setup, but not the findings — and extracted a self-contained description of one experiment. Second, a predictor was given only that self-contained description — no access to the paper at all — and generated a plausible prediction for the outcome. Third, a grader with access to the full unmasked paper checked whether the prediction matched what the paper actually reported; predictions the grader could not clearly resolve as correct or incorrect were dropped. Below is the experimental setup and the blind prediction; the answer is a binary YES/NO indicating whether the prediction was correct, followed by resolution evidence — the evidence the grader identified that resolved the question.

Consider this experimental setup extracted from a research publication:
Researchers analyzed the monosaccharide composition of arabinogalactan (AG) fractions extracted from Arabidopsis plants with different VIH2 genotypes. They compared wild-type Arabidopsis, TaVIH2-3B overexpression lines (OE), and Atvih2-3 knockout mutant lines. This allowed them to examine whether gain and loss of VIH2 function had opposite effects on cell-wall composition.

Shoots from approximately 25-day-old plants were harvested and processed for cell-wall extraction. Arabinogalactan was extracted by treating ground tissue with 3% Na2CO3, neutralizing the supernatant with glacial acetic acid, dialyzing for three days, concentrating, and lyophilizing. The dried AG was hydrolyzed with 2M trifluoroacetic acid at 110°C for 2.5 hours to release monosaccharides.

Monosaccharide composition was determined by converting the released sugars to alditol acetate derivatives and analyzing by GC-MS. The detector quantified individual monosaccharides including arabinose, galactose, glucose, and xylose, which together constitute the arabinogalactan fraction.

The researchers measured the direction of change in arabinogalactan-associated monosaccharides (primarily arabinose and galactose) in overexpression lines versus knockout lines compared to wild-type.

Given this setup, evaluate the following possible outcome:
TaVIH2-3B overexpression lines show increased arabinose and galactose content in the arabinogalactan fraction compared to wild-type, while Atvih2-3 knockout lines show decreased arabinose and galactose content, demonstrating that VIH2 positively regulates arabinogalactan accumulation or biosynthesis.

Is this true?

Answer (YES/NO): YES